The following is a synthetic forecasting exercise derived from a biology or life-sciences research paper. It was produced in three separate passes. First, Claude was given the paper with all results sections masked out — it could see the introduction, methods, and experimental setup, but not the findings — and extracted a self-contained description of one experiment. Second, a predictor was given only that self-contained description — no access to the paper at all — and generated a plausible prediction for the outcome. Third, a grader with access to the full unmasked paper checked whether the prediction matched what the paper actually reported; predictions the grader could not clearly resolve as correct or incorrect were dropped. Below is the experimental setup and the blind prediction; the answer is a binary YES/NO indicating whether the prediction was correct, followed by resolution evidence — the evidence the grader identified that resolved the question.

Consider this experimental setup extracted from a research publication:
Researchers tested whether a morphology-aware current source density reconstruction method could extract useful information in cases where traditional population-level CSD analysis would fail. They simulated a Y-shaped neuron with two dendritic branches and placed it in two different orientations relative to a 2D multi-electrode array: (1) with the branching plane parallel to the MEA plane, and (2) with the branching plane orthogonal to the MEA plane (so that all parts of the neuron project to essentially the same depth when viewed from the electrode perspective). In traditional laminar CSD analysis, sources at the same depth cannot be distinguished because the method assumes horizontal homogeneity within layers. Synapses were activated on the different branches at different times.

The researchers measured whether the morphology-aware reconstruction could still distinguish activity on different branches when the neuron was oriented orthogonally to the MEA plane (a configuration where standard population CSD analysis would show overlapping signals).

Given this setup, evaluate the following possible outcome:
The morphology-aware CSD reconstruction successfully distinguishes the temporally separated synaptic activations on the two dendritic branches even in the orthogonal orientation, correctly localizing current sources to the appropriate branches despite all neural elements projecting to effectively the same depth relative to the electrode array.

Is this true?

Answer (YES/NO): YES